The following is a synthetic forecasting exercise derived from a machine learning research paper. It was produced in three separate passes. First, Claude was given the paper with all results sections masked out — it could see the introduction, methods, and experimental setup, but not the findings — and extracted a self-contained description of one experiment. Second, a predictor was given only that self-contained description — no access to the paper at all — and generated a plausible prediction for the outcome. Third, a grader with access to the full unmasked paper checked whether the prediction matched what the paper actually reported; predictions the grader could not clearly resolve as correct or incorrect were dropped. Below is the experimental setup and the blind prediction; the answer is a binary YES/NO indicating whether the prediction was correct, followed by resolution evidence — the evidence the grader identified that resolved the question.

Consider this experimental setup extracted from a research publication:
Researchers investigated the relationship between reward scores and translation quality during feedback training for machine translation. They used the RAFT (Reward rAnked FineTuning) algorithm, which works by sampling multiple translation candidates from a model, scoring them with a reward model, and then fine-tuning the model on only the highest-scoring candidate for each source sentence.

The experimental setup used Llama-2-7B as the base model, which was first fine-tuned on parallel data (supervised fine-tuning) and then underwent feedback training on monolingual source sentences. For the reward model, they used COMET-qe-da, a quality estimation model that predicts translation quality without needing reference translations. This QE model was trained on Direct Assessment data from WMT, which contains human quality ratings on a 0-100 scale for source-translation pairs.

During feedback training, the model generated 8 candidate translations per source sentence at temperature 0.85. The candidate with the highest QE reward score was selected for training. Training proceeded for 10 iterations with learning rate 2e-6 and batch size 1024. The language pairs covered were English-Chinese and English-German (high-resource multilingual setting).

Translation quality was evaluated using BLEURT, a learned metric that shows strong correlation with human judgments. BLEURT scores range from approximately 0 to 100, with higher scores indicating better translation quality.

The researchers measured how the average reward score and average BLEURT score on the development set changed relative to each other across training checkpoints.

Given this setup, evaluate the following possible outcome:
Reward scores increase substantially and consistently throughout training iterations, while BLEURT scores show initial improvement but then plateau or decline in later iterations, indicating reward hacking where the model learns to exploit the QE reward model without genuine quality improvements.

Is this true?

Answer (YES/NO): YES